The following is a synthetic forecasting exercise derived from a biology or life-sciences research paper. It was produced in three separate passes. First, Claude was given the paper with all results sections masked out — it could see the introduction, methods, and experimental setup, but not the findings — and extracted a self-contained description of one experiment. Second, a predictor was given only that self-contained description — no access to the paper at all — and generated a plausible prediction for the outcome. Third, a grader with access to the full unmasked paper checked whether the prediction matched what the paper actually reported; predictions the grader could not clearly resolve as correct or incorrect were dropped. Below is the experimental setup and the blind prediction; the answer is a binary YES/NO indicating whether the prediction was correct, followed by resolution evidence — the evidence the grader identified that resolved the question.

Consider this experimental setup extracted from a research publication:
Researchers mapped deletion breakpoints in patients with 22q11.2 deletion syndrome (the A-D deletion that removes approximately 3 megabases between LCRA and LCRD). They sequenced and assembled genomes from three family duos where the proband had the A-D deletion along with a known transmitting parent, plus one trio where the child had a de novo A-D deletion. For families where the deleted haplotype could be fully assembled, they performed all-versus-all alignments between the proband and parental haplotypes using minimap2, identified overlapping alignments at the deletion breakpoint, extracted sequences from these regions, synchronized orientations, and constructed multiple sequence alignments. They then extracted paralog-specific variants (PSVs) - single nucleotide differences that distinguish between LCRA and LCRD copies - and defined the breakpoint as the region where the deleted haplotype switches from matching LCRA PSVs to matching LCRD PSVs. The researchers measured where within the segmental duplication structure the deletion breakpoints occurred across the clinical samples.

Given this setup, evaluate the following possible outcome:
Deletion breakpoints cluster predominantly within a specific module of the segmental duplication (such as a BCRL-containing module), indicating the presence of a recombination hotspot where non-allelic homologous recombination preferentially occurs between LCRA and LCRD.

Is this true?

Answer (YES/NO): YES